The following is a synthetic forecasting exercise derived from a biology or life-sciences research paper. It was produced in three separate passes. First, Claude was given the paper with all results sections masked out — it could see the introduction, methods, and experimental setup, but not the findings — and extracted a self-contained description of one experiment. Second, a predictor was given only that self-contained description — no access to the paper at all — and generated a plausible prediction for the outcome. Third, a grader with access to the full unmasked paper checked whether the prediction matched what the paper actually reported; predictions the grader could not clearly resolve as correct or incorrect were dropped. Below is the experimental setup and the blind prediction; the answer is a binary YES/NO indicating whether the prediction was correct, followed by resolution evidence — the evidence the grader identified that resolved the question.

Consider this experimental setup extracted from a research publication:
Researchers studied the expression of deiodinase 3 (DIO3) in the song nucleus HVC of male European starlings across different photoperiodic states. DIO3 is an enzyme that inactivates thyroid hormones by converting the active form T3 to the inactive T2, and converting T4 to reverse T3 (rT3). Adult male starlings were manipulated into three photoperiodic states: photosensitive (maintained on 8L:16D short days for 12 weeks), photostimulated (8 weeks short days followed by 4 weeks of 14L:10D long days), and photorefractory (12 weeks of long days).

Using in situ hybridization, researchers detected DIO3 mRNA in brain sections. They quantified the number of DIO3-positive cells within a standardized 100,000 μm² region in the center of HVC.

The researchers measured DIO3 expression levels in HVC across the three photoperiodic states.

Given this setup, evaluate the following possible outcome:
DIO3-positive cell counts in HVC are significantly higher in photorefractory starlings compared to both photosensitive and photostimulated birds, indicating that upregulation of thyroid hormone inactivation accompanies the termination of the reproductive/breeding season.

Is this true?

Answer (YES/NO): NO